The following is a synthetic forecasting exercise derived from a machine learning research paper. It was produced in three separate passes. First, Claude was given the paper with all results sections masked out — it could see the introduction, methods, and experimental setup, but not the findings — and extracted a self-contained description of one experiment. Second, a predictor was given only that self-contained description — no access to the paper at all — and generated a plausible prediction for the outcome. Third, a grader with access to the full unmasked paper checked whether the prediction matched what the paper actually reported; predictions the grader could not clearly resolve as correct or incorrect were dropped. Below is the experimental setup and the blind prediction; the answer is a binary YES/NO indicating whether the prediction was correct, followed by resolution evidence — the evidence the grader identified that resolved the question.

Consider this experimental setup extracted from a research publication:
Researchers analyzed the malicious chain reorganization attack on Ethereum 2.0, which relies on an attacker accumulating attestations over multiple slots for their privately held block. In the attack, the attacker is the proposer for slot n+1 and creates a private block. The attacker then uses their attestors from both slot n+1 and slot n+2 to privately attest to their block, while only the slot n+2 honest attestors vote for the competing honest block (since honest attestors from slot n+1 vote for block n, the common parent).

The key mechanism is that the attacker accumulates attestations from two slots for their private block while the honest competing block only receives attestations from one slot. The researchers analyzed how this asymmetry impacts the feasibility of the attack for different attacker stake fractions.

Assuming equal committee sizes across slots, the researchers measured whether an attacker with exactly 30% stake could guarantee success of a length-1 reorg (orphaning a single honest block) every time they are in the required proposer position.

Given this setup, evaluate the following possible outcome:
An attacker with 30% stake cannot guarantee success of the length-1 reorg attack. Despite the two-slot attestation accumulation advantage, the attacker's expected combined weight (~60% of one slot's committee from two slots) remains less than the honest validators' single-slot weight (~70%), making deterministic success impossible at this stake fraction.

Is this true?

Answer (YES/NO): YES